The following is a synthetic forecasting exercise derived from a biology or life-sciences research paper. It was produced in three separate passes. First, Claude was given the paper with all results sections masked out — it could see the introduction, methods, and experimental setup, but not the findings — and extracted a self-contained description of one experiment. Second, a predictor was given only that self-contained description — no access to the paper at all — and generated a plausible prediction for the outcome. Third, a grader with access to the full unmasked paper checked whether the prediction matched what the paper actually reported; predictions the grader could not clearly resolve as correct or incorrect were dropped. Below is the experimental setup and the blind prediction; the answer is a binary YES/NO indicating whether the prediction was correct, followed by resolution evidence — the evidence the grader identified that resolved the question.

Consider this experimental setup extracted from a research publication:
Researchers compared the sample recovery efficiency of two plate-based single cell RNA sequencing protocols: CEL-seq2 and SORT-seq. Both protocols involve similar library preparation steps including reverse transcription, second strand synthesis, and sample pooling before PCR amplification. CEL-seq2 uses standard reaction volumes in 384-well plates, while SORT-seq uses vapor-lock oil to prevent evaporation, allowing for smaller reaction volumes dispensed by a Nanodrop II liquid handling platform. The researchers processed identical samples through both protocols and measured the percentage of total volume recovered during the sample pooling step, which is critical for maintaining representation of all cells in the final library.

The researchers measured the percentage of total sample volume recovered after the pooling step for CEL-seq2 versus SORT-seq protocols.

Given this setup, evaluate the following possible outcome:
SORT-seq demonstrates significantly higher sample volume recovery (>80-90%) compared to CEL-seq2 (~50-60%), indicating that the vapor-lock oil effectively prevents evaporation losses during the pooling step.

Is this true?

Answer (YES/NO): NO